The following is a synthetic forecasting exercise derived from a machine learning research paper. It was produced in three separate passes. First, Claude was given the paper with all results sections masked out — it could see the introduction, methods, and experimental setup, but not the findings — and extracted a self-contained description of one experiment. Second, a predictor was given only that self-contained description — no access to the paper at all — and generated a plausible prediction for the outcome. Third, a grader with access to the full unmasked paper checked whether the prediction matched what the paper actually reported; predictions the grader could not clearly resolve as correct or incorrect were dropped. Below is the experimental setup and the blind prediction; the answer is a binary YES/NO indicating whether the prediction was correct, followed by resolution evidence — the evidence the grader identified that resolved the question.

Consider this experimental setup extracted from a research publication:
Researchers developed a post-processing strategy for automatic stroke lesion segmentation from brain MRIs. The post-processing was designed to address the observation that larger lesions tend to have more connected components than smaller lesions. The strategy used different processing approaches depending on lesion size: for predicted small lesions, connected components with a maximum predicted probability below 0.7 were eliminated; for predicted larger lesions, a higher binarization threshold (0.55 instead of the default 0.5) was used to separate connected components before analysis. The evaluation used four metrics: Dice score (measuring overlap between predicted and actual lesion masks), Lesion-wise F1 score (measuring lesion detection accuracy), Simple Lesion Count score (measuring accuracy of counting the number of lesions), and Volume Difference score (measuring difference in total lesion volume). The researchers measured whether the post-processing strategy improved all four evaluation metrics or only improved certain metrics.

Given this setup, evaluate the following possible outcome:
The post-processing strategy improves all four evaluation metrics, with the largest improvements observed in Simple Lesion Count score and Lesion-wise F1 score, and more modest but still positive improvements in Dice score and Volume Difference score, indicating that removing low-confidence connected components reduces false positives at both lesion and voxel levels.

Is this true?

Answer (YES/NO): NO